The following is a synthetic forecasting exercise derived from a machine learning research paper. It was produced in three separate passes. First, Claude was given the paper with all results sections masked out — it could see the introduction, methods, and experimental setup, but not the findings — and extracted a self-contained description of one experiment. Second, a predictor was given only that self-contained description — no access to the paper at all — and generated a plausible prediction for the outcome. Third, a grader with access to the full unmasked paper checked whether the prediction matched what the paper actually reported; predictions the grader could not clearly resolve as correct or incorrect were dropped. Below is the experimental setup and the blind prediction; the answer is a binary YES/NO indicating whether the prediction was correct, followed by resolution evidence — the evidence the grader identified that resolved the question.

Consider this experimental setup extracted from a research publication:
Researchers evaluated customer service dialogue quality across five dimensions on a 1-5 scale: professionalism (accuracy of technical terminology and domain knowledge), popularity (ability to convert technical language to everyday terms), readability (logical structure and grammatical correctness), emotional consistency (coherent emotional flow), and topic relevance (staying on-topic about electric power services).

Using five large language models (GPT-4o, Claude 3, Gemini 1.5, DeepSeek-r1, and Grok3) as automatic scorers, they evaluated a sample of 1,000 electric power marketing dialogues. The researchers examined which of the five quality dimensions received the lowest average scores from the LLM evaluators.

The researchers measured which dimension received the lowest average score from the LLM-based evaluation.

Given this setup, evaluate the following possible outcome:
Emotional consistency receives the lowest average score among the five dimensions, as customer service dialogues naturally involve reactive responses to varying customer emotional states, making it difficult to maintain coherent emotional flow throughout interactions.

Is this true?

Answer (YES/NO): NO